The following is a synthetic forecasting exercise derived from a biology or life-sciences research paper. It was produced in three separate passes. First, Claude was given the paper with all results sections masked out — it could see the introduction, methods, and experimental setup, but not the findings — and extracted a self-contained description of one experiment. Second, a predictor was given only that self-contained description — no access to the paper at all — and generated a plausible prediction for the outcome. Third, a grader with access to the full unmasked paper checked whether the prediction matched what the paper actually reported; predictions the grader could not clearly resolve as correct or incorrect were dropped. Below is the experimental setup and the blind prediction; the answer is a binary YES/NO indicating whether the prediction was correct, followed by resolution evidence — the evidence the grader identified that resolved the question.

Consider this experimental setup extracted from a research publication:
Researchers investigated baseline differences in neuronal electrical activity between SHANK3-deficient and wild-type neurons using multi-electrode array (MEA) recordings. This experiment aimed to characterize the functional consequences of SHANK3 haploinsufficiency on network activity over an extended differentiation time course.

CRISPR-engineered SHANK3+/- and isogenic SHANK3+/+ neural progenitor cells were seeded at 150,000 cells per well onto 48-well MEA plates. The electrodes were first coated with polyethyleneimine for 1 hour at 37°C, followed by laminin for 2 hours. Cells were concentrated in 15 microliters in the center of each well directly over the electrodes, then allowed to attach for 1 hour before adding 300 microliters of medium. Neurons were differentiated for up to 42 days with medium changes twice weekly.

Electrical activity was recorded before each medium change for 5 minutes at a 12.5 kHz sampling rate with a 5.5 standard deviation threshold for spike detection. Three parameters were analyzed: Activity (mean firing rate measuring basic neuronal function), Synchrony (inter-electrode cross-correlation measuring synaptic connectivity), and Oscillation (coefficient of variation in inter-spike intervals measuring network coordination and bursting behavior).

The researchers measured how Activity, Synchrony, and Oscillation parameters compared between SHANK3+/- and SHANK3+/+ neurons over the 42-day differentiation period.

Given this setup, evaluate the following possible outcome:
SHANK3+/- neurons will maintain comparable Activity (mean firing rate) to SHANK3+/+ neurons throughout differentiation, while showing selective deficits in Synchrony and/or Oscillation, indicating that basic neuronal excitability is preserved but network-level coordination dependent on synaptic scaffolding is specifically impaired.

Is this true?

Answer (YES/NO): NO